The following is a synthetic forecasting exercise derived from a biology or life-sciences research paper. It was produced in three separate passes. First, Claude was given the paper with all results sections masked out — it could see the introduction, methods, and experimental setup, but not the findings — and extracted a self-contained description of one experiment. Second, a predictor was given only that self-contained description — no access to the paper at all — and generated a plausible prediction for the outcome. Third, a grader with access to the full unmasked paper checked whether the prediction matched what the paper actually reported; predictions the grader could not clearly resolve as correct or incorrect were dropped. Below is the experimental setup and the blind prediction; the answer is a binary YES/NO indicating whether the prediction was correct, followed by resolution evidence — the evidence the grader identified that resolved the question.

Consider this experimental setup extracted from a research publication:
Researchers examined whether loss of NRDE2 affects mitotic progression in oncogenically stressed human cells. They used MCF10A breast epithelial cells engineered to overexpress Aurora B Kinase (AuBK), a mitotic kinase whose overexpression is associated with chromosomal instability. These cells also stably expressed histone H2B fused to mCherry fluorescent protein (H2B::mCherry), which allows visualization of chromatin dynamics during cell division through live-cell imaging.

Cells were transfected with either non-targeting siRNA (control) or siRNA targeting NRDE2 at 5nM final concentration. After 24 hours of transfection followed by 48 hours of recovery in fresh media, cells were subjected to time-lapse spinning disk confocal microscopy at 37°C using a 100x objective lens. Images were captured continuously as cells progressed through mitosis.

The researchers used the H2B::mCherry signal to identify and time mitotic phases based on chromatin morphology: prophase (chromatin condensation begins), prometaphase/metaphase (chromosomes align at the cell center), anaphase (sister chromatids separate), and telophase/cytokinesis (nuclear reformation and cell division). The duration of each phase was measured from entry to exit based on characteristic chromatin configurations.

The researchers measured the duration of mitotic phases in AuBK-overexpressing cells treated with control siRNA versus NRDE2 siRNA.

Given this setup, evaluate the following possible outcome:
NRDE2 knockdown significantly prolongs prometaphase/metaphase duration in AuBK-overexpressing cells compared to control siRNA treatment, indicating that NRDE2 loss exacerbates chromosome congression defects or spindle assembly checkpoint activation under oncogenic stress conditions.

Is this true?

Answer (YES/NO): NO